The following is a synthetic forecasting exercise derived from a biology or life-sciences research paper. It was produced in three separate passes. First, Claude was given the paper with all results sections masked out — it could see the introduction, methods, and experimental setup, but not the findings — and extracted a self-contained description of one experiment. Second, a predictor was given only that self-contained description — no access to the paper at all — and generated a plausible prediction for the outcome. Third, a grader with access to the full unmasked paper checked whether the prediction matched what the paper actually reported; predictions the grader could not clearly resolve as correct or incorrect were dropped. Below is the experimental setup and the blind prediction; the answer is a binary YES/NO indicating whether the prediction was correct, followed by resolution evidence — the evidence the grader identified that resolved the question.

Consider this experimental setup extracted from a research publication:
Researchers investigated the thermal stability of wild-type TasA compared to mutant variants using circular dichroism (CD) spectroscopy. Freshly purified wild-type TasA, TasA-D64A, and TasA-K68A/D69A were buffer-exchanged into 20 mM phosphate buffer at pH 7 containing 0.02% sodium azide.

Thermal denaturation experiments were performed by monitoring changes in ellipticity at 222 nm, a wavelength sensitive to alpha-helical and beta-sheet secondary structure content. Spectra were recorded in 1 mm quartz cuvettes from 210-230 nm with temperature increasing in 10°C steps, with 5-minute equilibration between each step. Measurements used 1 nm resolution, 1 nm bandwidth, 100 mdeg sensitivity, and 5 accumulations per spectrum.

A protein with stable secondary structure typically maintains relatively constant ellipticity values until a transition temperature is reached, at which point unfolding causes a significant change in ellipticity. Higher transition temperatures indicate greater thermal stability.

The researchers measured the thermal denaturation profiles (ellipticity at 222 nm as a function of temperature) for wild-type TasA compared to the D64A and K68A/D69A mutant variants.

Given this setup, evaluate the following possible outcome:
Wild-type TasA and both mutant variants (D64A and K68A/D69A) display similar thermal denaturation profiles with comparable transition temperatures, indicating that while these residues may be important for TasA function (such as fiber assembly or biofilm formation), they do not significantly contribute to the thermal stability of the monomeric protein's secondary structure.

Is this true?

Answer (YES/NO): NO